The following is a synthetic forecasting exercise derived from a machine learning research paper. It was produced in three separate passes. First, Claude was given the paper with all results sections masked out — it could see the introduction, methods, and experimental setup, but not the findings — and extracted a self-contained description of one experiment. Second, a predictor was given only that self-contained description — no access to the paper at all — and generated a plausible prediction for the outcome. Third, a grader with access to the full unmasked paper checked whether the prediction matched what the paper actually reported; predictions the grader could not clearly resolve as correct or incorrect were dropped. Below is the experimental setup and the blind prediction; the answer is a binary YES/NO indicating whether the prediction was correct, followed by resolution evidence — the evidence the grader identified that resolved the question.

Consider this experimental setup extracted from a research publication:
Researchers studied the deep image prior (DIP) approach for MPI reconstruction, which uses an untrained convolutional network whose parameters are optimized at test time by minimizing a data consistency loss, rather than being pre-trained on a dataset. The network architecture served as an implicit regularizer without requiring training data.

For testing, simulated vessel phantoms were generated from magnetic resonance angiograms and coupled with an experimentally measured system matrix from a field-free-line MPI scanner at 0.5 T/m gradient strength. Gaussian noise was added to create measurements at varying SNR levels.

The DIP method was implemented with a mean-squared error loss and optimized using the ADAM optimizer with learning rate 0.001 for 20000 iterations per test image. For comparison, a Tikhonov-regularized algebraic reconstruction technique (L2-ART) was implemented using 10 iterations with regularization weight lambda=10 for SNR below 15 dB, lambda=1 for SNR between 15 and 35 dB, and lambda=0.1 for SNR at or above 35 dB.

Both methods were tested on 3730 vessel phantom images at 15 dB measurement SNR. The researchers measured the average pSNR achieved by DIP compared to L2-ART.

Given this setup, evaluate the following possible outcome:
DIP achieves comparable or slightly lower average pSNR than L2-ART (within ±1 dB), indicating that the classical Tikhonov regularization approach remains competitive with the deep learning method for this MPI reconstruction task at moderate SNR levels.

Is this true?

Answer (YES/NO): NO